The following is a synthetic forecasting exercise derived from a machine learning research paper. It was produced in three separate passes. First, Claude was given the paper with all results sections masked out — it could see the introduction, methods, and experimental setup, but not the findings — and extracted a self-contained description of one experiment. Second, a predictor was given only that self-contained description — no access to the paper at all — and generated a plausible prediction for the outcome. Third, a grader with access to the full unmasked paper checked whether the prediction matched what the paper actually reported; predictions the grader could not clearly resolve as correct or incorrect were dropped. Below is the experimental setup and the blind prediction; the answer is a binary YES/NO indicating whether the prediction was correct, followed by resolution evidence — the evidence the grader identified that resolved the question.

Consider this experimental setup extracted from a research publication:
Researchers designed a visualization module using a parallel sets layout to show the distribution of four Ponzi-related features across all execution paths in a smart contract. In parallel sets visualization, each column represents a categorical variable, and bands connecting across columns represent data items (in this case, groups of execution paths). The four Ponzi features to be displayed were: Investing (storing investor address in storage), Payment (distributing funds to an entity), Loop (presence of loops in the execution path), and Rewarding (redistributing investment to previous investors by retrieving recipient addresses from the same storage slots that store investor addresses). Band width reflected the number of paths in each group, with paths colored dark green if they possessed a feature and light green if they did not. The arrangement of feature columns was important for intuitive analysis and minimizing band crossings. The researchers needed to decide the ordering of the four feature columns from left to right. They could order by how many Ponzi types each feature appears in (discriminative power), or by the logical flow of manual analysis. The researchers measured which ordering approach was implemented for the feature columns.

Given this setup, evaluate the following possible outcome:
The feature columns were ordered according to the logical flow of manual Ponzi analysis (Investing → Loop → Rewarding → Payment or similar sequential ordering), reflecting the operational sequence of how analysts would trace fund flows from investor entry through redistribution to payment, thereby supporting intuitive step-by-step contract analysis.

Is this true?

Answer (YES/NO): NO